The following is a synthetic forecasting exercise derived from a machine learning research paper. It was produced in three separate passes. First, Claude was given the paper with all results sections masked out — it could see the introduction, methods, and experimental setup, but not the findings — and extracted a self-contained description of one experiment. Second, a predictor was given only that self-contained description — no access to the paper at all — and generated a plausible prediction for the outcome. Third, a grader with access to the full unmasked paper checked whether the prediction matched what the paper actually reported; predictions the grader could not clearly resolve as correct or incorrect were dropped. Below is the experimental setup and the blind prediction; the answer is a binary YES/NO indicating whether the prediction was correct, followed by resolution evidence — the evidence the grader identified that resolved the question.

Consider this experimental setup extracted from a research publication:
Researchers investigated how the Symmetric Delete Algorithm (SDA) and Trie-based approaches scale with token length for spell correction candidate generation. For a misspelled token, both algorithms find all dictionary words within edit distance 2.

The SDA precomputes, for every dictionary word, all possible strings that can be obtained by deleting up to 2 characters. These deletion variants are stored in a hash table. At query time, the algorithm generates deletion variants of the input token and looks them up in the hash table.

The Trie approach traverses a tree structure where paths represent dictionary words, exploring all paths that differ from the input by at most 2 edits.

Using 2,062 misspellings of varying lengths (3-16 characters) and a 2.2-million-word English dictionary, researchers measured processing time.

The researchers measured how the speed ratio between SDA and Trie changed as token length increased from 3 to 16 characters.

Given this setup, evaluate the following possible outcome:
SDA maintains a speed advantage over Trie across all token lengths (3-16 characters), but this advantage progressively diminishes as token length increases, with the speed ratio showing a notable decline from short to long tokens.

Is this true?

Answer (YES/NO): NO